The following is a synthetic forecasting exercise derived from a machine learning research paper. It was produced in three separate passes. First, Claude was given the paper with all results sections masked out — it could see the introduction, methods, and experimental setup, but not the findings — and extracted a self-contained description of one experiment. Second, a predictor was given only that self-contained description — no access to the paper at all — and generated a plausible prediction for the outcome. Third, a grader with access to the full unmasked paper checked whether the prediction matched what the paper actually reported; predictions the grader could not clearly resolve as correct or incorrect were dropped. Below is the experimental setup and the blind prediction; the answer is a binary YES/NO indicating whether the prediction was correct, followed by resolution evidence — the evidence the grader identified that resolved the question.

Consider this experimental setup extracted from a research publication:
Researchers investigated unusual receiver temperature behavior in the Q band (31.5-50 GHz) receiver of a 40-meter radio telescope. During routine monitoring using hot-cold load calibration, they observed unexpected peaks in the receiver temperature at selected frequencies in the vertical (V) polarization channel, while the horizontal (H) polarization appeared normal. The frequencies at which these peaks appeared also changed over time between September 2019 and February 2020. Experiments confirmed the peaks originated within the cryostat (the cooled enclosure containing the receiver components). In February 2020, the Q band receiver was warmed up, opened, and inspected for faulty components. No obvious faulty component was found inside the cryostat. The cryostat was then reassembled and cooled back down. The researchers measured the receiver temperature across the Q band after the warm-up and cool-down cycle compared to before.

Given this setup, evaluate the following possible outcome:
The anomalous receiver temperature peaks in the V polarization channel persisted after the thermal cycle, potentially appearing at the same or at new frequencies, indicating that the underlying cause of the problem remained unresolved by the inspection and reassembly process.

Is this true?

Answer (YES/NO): NO